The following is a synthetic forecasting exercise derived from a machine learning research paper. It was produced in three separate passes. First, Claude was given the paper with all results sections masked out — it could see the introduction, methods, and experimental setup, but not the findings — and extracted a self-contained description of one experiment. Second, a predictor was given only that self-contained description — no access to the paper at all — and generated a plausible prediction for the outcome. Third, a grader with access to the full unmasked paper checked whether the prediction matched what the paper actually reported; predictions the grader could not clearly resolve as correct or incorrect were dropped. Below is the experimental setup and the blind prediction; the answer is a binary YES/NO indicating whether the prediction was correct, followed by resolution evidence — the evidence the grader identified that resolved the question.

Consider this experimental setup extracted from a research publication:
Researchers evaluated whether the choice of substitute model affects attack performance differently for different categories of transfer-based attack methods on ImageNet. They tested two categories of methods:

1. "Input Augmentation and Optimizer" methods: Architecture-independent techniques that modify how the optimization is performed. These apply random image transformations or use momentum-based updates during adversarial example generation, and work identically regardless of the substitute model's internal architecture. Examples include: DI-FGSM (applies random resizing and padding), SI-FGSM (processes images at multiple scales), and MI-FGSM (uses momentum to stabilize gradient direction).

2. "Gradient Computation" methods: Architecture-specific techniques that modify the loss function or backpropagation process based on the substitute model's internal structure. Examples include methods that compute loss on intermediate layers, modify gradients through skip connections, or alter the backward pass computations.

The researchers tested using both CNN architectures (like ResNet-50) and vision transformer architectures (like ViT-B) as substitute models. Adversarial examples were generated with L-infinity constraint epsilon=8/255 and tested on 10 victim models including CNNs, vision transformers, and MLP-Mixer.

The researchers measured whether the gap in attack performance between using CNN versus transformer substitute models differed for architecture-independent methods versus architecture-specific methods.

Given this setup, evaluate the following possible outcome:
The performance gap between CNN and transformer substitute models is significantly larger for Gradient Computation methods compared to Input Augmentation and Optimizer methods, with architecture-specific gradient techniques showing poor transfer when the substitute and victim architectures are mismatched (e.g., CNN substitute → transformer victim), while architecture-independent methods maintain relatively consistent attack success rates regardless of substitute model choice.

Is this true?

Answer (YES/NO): NO